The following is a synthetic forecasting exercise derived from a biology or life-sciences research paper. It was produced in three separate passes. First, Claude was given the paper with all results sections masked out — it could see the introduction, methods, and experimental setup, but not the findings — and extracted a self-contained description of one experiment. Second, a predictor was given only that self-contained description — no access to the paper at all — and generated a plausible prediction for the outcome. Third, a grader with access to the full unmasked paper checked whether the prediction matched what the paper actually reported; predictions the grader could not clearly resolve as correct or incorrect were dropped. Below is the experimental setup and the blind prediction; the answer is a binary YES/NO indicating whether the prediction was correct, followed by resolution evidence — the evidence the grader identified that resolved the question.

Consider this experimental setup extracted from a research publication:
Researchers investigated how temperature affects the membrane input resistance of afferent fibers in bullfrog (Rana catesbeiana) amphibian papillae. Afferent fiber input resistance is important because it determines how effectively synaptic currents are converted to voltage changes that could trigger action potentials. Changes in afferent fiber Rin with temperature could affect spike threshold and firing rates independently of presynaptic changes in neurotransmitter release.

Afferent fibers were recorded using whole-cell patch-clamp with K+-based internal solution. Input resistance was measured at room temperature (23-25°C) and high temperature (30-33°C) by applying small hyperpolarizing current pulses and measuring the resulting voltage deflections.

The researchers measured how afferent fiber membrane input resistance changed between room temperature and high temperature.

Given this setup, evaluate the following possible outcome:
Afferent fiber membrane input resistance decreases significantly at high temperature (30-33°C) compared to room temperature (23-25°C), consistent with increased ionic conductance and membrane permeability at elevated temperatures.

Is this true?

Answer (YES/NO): YES